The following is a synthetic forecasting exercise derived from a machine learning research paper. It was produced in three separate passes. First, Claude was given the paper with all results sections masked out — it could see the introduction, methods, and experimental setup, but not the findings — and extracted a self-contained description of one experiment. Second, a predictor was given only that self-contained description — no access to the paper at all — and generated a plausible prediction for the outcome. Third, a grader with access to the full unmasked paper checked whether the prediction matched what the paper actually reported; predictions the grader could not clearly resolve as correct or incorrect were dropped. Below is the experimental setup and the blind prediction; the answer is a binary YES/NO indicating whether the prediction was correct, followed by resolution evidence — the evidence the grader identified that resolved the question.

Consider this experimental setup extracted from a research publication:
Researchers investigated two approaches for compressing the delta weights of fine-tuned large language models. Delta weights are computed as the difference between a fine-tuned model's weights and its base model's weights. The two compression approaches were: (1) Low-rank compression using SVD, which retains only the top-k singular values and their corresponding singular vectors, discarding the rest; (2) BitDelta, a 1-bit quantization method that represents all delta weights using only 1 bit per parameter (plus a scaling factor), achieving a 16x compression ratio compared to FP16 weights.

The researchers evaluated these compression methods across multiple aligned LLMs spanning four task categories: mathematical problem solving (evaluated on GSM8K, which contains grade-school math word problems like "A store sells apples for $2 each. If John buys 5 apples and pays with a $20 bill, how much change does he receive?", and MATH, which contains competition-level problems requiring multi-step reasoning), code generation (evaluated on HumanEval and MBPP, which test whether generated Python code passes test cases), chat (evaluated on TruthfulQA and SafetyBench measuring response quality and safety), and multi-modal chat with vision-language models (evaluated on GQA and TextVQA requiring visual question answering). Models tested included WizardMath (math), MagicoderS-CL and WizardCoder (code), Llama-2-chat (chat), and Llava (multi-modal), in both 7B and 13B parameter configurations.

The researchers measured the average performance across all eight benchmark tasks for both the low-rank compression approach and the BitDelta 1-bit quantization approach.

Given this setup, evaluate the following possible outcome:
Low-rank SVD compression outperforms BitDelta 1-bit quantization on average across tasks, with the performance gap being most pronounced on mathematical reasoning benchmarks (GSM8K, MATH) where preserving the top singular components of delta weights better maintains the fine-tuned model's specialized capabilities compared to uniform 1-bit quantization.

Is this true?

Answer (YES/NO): NO